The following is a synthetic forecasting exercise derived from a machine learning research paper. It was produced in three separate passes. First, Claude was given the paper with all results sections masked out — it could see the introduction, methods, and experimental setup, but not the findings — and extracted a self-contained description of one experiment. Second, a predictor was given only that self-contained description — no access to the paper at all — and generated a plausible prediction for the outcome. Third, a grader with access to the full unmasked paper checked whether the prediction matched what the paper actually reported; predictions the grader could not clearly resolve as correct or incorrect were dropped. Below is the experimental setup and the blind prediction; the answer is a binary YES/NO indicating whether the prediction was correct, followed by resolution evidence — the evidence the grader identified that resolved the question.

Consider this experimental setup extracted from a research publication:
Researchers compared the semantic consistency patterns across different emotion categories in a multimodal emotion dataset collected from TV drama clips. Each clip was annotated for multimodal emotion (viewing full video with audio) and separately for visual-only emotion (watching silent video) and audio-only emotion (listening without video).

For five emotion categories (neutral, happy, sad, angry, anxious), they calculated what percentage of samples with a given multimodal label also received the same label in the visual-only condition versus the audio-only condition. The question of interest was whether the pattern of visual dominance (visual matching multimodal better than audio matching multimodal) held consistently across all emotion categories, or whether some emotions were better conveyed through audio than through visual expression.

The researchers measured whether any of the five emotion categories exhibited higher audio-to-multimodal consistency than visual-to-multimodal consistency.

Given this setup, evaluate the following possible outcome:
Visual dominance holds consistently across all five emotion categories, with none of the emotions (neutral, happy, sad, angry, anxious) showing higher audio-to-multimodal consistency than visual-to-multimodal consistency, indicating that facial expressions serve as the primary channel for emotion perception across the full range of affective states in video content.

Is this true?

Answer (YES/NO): NO